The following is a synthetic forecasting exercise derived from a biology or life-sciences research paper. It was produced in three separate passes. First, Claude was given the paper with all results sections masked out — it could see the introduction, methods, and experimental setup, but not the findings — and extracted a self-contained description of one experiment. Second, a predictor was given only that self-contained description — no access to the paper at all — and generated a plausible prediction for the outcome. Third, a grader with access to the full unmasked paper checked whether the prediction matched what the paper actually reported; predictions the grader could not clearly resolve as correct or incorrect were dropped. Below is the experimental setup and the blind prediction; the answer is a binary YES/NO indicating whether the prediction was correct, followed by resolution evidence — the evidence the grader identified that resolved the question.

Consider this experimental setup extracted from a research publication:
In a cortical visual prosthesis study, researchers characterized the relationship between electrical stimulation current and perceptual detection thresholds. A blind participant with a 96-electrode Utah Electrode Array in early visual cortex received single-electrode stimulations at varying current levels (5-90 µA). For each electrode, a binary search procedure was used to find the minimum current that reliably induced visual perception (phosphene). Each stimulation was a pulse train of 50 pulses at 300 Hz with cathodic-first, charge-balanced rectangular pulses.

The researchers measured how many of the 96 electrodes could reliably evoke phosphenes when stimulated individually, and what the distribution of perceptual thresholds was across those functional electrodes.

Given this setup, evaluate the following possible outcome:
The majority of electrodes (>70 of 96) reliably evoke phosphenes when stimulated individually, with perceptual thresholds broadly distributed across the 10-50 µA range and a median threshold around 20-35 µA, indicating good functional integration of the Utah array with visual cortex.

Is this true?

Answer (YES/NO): NO